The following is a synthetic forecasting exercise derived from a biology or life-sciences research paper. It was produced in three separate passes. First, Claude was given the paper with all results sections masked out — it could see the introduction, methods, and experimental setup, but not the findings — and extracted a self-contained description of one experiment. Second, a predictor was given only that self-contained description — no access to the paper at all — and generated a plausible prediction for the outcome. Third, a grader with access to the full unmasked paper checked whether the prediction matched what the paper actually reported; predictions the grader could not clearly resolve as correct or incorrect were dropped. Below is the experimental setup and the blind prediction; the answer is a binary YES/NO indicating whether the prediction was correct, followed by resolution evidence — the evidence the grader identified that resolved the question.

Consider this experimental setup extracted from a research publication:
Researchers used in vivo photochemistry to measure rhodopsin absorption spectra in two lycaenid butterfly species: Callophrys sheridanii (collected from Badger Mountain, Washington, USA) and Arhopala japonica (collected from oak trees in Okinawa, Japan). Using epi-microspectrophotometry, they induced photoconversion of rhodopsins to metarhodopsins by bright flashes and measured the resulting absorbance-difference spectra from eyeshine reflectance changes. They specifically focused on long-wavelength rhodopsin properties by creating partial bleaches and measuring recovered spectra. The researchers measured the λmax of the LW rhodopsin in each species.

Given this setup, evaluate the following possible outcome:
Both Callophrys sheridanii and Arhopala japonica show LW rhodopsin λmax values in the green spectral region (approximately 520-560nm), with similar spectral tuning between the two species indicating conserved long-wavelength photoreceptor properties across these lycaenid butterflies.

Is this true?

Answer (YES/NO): NO